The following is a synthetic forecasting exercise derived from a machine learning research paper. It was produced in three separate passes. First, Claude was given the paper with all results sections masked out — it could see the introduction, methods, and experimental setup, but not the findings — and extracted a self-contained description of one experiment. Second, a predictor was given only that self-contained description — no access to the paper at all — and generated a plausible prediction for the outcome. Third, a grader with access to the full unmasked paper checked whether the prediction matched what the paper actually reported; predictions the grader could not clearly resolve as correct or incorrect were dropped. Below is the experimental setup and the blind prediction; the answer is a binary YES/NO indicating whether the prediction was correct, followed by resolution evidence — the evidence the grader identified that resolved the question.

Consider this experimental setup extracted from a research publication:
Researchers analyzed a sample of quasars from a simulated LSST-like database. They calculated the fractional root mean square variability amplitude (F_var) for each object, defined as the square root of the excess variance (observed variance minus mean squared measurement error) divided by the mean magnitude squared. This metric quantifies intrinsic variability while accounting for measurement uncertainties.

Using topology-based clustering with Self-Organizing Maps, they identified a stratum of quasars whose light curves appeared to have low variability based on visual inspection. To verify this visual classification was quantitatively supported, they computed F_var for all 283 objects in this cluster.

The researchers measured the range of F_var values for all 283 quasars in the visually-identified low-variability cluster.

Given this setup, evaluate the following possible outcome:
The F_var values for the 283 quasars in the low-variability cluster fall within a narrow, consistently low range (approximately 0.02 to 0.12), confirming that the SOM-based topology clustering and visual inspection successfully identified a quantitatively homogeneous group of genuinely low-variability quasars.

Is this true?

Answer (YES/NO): NO